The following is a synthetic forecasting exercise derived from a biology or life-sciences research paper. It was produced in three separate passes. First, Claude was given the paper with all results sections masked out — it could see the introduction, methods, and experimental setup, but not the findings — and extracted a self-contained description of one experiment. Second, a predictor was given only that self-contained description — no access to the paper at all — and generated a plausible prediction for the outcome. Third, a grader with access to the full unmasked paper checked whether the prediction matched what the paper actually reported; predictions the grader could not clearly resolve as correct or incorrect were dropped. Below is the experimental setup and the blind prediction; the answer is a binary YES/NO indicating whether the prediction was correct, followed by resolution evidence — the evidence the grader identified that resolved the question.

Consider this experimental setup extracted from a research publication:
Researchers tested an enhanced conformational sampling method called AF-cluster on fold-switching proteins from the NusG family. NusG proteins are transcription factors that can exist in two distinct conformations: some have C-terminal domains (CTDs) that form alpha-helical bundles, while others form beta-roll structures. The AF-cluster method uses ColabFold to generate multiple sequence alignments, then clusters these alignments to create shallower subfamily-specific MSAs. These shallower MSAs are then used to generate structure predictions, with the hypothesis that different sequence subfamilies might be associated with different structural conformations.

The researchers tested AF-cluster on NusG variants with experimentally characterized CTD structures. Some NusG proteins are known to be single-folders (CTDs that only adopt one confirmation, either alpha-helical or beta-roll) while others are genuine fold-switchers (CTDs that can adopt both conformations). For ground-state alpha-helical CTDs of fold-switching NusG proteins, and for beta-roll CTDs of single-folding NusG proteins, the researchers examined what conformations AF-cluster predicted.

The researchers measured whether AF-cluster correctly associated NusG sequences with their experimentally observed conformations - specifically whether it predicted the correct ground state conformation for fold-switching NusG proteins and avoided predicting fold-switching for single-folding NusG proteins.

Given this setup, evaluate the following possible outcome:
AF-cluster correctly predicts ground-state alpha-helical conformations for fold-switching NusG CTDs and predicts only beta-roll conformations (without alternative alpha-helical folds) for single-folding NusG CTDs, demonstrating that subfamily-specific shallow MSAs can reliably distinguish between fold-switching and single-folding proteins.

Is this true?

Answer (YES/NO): NO